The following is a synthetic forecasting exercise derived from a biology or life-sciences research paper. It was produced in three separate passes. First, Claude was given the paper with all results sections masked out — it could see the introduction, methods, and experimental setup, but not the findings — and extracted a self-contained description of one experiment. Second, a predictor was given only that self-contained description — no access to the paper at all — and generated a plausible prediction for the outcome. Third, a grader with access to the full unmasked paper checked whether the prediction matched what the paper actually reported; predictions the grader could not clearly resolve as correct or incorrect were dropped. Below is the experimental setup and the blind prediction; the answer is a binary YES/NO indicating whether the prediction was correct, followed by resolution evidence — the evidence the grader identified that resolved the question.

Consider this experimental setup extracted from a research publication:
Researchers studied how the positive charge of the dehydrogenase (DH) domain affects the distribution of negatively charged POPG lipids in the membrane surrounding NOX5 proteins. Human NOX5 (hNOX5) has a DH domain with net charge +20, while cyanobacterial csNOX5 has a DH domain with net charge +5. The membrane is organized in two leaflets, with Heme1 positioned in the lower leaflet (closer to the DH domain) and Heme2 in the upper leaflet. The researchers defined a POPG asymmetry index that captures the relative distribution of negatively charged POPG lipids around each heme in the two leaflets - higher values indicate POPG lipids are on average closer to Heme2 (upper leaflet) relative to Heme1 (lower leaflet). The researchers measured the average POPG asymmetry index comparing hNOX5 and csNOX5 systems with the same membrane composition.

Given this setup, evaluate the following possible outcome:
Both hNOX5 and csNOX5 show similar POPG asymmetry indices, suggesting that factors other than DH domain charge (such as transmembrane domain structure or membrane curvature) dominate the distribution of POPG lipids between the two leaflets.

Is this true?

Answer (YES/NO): NO